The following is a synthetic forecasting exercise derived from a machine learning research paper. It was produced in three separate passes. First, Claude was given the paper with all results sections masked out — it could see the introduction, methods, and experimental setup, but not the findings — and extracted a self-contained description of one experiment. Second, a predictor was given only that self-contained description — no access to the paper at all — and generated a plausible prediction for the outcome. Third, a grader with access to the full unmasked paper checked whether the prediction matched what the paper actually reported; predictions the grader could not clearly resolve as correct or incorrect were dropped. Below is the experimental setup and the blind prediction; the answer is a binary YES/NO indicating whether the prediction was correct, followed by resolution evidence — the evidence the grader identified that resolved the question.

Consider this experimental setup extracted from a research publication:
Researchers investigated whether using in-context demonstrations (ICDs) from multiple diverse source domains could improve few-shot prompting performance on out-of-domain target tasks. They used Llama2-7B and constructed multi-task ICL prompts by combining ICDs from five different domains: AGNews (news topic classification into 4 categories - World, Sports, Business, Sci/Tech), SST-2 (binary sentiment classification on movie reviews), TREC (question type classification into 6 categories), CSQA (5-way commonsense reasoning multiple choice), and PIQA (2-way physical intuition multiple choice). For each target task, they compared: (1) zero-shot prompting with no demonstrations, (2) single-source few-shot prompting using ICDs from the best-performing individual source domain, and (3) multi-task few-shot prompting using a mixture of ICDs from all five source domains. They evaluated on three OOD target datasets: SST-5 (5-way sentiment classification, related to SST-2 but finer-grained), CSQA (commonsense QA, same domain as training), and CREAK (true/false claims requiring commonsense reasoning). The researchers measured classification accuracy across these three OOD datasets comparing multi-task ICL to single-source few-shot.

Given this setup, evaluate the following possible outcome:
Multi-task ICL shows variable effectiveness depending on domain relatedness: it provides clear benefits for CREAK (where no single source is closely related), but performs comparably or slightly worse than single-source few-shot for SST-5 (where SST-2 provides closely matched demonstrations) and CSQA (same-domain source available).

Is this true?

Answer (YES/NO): NO